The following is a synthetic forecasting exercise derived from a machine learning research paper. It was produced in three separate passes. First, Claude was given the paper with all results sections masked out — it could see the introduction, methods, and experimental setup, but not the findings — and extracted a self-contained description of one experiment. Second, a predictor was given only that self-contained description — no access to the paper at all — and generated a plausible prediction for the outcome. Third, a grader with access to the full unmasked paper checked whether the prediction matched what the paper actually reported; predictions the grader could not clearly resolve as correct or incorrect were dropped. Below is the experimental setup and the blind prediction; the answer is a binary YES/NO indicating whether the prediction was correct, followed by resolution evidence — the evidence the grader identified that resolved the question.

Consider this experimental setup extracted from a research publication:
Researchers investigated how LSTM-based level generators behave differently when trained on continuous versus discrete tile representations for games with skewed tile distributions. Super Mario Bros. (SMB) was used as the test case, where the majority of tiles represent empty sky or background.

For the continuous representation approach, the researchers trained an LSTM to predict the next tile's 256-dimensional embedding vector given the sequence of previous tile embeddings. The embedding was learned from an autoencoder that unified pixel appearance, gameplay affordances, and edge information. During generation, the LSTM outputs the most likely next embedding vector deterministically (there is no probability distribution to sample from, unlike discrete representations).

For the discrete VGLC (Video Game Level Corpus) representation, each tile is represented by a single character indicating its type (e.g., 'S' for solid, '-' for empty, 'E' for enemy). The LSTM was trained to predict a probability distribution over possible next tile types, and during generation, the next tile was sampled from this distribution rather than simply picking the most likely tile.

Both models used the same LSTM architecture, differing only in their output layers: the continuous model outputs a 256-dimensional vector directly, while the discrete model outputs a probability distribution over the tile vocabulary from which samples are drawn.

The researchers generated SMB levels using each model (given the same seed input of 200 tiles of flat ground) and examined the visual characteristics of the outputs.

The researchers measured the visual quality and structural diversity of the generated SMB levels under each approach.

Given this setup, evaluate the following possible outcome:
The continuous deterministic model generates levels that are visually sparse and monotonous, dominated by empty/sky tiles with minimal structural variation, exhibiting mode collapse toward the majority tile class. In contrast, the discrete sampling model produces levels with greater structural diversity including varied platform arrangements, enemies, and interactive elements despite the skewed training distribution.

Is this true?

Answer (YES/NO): YES